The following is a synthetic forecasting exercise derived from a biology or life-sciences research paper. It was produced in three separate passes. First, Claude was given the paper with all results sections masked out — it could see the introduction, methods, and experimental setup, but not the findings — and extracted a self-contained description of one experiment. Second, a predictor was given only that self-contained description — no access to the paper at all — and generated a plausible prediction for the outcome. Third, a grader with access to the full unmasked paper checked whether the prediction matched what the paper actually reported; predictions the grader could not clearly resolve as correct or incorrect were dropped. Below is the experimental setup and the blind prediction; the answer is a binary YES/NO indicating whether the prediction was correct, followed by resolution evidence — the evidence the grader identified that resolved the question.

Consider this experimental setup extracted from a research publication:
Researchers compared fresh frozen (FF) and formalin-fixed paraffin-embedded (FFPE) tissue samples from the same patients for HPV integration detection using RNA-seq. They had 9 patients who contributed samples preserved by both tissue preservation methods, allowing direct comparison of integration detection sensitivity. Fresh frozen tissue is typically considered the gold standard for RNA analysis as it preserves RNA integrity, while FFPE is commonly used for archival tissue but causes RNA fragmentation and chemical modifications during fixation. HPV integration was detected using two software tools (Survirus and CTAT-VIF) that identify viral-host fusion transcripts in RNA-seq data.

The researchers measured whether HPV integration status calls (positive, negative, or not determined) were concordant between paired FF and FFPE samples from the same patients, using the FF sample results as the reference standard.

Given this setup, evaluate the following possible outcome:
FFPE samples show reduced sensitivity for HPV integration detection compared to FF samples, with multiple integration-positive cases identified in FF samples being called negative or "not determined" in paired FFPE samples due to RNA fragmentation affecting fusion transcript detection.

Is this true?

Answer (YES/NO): YES